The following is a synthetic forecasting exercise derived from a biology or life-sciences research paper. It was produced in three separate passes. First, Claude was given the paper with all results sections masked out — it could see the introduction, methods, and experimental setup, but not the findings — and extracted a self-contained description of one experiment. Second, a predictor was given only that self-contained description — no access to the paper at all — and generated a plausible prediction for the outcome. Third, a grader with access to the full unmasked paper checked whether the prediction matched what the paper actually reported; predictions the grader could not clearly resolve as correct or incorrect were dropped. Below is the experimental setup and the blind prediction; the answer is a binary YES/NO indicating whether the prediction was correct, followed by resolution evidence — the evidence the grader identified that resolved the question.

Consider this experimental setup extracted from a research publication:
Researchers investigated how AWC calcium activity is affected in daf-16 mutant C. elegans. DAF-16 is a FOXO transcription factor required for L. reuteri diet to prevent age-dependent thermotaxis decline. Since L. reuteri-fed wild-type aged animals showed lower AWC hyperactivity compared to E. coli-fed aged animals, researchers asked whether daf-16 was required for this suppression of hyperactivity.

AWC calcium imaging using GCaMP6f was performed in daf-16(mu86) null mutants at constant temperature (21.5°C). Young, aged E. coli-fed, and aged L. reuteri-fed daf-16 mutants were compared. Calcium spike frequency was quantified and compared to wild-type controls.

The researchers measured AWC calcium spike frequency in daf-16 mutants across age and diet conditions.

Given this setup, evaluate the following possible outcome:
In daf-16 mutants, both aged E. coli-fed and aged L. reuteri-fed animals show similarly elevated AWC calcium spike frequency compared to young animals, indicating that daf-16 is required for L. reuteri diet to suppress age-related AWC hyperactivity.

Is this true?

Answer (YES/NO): NO